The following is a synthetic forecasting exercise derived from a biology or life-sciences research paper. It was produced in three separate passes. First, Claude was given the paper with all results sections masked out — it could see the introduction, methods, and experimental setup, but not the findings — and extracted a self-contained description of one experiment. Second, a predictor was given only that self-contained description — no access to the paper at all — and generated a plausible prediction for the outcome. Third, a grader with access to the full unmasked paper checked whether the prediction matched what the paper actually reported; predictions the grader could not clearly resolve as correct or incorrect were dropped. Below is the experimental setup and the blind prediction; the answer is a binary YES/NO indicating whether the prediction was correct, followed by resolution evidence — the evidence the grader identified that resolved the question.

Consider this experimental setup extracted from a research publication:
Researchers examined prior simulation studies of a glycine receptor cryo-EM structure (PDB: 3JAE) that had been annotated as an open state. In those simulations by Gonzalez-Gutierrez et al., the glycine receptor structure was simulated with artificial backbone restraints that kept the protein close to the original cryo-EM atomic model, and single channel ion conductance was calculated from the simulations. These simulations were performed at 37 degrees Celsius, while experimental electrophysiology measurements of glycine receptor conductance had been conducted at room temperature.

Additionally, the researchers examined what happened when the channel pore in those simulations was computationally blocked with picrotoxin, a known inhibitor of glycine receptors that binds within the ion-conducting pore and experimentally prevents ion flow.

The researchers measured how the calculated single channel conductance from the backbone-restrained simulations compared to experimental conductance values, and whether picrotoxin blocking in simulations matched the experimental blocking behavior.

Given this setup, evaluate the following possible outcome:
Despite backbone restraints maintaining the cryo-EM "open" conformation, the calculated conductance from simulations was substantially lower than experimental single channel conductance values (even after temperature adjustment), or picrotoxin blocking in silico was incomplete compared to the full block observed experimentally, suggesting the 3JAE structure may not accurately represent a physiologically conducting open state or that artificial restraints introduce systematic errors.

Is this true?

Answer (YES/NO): NO